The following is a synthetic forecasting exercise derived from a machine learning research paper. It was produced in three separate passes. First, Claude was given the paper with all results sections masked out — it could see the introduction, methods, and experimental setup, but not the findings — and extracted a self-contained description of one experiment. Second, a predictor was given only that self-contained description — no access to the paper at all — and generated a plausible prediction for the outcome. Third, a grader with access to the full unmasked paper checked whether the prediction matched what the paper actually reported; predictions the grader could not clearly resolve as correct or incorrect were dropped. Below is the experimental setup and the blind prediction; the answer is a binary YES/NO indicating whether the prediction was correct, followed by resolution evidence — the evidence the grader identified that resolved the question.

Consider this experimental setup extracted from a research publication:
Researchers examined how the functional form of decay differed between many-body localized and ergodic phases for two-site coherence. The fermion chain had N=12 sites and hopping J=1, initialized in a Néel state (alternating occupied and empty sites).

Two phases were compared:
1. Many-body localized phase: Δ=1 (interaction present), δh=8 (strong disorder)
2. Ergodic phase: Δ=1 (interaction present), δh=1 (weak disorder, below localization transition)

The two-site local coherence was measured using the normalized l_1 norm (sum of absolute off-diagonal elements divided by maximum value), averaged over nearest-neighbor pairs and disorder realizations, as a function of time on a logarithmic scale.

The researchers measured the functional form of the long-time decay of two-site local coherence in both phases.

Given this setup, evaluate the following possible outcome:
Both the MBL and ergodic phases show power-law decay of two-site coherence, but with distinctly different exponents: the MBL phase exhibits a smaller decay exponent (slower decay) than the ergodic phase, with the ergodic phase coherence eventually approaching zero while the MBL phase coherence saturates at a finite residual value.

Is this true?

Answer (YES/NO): NO